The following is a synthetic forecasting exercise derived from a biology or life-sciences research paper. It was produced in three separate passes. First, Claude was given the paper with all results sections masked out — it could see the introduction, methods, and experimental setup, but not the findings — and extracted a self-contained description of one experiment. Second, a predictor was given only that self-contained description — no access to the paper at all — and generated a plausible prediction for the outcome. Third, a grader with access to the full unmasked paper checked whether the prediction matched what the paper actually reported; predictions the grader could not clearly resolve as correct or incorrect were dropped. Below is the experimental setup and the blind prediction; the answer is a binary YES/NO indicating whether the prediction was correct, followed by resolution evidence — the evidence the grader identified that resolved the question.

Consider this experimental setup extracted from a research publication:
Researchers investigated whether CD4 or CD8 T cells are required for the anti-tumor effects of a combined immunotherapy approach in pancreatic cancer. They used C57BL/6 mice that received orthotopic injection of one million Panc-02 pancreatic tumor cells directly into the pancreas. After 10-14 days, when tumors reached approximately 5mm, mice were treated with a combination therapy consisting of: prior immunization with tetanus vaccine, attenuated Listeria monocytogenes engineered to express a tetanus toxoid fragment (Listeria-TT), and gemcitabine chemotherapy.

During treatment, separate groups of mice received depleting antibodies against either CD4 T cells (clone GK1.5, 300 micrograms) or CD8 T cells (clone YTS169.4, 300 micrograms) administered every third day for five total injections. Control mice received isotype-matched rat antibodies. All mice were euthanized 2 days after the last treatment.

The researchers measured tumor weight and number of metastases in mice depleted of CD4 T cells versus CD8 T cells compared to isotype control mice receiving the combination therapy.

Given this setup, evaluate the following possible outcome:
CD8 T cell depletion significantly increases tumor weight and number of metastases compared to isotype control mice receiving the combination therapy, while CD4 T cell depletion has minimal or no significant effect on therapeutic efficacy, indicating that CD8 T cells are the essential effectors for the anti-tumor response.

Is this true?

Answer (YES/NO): NO